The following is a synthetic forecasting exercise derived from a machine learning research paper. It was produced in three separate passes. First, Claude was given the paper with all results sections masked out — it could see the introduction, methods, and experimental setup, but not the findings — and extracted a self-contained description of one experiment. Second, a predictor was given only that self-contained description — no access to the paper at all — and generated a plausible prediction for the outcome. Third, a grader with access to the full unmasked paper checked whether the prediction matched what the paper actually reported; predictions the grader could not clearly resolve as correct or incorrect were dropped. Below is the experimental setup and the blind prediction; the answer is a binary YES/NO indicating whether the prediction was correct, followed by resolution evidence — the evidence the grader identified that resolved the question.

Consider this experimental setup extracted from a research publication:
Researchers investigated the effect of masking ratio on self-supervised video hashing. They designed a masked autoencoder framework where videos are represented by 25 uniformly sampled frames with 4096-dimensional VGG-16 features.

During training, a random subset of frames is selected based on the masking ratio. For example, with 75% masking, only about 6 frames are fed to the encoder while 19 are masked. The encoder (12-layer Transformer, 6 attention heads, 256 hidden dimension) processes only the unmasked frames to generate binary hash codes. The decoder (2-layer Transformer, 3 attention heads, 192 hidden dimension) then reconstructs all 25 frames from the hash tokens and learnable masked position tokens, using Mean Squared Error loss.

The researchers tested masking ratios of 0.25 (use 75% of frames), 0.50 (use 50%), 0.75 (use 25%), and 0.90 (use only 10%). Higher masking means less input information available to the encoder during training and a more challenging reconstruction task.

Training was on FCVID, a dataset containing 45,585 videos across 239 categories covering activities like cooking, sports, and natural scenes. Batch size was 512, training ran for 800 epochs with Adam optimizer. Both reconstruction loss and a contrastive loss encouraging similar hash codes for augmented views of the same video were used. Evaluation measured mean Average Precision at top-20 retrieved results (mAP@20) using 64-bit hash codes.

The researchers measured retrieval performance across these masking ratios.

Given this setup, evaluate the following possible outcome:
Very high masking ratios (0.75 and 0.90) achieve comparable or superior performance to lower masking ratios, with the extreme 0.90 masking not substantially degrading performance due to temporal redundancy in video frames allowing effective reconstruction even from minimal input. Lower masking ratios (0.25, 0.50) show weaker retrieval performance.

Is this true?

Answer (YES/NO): NO